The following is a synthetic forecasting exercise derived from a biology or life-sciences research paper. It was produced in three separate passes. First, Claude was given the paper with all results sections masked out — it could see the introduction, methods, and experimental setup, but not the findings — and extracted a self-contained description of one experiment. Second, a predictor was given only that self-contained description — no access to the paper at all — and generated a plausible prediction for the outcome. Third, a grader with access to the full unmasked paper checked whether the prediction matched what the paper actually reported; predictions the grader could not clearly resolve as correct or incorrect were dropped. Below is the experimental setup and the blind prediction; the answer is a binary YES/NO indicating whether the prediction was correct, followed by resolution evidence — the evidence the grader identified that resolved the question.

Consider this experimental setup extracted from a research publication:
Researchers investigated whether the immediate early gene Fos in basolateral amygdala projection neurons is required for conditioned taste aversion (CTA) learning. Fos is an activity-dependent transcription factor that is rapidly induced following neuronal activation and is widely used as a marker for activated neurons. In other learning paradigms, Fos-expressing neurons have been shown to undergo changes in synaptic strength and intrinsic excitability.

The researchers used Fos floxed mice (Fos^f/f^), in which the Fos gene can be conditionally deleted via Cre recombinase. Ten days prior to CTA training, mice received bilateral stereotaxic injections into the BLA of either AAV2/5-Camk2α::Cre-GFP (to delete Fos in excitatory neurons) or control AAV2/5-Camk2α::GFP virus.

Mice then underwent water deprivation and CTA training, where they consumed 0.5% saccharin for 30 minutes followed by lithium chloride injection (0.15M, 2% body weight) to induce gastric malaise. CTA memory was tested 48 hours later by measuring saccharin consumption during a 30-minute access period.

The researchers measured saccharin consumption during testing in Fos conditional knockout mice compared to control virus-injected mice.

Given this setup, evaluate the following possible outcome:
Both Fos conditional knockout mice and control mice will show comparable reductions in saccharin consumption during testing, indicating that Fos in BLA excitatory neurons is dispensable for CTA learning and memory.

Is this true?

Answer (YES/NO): NO